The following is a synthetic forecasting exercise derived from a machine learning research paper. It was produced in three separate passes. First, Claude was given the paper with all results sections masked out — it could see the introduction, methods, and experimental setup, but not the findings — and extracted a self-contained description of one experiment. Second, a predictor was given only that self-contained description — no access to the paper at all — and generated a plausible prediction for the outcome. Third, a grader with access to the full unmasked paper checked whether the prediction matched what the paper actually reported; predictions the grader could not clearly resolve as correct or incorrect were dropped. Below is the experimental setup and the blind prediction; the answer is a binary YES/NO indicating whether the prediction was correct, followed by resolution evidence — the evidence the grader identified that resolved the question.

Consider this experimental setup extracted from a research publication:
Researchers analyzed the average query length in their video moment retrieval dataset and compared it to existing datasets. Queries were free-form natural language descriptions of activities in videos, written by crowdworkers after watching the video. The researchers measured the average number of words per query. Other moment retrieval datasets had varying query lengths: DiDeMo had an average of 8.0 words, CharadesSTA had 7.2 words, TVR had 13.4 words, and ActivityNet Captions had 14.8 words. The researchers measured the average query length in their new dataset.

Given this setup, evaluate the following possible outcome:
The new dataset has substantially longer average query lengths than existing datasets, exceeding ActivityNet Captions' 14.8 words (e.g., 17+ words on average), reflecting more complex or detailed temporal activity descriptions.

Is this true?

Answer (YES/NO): NO